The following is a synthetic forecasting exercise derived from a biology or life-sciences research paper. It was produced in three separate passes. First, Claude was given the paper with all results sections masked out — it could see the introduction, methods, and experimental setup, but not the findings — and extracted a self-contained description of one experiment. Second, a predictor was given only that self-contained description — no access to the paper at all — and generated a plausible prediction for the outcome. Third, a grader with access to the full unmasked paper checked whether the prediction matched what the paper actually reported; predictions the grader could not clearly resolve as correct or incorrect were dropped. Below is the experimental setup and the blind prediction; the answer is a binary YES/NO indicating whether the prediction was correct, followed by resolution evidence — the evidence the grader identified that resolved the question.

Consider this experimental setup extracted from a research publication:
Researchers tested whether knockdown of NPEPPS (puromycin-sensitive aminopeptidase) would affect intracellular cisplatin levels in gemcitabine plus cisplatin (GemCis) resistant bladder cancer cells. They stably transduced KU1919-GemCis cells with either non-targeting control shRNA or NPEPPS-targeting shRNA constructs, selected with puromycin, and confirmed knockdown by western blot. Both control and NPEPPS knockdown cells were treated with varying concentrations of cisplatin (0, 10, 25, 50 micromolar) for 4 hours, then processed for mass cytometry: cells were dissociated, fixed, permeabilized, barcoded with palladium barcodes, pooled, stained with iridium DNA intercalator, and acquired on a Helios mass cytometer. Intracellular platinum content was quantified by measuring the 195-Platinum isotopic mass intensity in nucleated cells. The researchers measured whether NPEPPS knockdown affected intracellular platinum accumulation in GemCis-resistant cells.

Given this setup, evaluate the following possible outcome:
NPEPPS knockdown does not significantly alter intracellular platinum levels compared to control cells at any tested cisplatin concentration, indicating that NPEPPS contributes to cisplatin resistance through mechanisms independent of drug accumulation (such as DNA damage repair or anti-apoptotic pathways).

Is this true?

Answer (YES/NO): NO